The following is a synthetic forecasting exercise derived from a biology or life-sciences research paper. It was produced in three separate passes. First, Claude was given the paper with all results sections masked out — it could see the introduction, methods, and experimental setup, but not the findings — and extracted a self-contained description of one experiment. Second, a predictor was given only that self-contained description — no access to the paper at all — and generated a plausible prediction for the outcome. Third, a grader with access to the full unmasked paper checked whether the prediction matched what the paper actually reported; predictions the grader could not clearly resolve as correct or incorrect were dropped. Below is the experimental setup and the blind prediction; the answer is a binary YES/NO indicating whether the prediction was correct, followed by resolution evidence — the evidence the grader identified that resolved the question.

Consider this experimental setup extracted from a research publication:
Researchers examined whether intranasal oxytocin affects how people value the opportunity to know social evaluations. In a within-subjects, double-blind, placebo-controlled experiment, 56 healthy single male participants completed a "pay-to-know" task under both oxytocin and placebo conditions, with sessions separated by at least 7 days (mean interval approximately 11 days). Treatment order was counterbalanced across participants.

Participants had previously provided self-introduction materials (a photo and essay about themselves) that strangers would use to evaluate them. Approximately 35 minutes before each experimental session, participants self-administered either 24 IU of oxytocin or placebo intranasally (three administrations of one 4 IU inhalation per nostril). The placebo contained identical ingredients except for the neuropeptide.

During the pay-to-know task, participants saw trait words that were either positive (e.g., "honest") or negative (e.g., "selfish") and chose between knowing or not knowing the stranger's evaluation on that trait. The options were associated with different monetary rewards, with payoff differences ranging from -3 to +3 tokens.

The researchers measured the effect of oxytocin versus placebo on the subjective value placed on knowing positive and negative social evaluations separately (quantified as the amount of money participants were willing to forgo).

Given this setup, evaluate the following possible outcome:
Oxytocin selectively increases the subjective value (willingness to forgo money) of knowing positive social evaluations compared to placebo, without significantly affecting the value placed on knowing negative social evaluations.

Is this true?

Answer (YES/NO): NO